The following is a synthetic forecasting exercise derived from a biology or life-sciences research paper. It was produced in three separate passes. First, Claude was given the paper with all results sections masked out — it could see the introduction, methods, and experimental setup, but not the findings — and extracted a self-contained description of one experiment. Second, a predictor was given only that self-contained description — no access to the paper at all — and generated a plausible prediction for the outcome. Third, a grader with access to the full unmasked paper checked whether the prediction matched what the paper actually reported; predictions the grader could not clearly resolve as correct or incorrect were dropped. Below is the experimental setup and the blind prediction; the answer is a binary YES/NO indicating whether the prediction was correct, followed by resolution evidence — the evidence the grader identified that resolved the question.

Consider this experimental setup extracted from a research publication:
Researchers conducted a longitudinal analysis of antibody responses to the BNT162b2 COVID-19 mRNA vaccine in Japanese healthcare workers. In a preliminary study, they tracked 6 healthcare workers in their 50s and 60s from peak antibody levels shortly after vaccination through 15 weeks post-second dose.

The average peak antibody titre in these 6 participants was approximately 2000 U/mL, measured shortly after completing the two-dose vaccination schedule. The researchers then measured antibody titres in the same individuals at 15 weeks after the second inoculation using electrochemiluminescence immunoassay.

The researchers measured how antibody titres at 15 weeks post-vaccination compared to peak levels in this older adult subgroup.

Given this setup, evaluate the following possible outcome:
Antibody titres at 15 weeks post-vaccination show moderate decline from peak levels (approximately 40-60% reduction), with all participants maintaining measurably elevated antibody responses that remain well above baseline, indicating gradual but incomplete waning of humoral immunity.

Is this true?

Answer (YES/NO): NO